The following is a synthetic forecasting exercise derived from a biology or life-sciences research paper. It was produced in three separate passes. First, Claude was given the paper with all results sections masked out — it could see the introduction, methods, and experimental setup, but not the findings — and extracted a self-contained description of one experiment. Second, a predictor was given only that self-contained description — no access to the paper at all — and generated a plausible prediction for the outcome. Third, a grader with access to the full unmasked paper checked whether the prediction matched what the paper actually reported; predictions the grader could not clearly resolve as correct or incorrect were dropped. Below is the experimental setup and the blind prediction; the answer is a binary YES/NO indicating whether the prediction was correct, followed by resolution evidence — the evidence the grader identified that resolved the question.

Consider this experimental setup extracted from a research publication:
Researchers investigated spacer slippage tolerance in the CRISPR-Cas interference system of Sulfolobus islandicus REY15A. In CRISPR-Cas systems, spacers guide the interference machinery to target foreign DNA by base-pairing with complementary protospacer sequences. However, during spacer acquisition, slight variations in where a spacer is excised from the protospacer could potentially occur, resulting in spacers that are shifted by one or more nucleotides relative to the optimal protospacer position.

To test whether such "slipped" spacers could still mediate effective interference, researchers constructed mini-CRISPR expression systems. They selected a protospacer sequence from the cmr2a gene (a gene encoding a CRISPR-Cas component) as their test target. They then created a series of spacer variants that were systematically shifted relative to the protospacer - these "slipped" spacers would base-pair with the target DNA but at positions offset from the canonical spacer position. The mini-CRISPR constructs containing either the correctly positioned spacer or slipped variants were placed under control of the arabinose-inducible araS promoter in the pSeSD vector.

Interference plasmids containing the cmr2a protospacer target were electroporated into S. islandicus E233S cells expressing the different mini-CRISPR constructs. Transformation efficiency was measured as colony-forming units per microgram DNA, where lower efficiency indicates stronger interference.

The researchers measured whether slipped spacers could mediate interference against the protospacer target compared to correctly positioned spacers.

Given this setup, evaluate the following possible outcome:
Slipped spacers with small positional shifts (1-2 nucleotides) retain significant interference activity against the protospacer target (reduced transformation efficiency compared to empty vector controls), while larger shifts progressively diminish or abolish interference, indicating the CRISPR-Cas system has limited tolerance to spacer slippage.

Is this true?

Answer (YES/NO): NO